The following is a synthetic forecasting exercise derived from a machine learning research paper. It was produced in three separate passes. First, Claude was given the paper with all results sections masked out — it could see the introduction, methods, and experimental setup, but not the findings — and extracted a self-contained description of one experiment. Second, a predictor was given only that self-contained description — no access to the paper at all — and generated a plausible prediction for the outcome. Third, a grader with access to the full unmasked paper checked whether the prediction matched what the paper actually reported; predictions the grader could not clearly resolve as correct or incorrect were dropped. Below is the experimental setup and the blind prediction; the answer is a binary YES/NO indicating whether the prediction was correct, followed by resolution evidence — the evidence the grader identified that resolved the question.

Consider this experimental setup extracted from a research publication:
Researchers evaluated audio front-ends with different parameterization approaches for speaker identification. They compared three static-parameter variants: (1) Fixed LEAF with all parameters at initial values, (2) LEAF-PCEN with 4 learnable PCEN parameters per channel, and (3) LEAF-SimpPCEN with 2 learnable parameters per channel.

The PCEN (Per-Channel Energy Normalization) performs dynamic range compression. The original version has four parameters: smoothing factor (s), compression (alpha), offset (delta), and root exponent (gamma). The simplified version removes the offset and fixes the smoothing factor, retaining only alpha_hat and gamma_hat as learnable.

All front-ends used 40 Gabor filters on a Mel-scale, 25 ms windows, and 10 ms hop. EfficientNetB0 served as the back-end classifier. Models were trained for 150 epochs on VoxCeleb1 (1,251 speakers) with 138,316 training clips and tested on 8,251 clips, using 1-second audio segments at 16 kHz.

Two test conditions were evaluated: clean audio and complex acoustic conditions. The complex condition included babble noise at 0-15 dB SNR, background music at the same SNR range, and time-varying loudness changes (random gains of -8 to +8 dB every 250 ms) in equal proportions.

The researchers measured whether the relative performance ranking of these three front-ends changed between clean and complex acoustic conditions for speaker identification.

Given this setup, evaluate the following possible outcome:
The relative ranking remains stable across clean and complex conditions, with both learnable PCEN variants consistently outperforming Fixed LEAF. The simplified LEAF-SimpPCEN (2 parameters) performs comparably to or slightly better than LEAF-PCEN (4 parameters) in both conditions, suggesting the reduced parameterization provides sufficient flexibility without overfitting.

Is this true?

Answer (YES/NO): NO